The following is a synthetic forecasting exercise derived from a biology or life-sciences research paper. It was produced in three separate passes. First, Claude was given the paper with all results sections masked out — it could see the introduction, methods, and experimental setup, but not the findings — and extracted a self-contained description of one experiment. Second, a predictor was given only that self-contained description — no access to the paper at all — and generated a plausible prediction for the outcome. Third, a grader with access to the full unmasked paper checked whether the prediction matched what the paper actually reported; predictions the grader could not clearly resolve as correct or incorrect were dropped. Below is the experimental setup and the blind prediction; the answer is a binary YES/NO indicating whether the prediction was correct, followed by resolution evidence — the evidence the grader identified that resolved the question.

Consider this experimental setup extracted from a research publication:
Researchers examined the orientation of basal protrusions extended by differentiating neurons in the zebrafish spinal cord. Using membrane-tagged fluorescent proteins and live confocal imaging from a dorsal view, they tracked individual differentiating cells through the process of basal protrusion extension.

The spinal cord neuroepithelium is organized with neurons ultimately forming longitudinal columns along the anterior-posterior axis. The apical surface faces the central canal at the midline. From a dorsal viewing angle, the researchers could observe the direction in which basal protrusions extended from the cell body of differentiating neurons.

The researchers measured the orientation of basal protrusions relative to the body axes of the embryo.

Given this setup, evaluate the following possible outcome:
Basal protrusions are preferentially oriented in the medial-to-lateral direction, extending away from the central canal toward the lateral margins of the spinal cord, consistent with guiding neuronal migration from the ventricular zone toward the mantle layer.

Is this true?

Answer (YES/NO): NO